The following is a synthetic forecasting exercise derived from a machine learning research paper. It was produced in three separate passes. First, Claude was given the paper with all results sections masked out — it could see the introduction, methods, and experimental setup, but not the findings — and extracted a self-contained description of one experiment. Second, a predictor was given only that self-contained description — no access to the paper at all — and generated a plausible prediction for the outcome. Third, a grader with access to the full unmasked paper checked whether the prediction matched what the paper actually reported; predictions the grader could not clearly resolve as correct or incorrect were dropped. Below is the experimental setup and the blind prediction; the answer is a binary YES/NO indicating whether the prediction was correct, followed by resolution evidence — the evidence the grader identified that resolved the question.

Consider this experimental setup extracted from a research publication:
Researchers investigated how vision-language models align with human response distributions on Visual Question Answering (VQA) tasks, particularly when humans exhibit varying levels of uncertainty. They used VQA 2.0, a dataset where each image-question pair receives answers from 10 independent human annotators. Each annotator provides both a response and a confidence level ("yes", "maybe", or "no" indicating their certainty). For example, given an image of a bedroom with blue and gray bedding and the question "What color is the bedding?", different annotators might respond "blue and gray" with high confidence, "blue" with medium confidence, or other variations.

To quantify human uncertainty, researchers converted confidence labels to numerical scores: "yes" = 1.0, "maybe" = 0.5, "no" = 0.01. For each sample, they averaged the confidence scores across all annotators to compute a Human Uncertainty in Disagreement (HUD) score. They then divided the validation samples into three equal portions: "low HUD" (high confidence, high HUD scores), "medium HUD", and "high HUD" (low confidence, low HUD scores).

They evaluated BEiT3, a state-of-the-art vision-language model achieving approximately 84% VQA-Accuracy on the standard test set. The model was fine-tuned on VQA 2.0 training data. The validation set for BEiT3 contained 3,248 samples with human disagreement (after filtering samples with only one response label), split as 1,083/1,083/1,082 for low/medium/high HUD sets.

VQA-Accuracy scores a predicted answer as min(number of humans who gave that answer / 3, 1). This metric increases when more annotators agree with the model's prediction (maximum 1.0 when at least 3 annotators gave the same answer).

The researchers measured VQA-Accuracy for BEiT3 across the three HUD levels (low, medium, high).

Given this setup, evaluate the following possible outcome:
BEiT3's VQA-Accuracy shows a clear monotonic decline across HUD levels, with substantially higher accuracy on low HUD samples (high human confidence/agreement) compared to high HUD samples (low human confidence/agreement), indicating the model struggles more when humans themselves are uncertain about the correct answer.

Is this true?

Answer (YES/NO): YES